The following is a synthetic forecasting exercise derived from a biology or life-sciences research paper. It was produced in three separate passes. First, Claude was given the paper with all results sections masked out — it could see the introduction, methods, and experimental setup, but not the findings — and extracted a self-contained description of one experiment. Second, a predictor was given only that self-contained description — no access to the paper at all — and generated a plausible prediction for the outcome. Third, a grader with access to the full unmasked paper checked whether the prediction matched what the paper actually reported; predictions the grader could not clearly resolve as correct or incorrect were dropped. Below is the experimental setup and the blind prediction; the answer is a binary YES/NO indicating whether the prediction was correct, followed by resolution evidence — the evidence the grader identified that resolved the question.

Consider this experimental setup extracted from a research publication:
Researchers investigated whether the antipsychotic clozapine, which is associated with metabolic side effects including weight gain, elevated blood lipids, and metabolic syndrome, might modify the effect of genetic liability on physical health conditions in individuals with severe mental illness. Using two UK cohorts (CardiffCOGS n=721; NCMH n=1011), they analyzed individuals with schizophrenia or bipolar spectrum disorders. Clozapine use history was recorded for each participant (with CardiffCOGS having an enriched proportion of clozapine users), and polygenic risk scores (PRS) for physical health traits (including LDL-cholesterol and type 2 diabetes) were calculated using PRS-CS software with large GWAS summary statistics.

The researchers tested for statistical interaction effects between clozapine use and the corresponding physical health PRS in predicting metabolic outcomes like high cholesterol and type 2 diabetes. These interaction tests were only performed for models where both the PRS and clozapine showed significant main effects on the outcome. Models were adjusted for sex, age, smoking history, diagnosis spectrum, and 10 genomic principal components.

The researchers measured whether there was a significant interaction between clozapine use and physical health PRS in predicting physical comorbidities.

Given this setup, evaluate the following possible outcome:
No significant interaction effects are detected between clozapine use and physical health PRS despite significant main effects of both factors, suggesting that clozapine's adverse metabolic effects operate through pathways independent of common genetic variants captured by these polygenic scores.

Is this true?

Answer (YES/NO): YES